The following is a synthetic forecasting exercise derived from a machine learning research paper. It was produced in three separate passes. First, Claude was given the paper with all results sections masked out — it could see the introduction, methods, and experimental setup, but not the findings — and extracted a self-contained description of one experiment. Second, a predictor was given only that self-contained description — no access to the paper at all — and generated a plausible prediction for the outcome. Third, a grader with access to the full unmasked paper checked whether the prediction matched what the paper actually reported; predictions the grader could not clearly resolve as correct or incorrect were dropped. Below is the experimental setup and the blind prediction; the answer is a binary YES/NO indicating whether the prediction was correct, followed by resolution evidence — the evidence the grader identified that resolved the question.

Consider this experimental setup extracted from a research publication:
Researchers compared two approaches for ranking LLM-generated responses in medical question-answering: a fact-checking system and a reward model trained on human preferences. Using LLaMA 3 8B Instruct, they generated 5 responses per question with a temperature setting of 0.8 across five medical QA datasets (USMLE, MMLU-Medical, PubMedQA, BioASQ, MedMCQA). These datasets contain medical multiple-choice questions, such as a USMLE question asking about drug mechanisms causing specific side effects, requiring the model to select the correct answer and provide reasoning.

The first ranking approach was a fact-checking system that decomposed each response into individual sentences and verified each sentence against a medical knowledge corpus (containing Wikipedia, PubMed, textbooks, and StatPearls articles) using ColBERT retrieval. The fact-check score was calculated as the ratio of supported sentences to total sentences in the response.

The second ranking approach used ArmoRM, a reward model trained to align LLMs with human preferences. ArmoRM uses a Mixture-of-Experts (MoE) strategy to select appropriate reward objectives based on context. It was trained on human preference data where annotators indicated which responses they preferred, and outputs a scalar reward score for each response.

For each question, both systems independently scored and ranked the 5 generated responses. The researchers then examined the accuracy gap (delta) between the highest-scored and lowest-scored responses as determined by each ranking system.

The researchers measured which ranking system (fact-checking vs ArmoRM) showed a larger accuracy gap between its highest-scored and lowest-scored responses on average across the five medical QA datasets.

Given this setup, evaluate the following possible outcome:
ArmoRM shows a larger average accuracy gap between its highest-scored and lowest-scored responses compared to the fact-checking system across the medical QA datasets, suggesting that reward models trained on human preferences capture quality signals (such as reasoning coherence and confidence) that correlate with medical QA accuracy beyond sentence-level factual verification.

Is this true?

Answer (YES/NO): NO